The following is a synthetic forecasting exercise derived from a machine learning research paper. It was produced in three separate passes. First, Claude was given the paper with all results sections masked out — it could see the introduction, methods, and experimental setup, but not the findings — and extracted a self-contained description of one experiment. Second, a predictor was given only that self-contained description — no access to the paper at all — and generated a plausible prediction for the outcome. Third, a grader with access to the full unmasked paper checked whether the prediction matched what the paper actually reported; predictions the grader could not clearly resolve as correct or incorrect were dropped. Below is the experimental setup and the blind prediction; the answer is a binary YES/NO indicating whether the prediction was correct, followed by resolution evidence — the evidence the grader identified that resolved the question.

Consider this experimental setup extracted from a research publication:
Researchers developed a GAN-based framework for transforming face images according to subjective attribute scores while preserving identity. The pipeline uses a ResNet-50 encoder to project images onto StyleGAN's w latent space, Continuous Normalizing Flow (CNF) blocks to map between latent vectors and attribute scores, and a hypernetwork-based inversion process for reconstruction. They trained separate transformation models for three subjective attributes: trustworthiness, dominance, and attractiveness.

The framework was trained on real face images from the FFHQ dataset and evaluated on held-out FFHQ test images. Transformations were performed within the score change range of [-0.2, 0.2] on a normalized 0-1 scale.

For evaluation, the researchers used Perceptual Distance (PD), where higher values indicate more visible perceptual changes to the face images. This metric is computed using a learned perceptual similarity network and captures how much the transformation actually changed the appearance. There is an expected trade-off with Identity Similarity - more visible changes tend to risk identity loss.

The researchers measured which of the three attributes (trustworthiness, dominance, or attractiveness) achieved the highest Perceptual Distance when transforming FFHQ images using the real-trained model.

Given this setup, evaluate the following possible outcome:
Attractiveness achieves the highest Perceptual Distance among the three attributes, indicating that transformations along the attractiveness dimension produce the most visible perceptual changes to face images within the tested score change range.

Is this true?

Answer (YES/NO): NO